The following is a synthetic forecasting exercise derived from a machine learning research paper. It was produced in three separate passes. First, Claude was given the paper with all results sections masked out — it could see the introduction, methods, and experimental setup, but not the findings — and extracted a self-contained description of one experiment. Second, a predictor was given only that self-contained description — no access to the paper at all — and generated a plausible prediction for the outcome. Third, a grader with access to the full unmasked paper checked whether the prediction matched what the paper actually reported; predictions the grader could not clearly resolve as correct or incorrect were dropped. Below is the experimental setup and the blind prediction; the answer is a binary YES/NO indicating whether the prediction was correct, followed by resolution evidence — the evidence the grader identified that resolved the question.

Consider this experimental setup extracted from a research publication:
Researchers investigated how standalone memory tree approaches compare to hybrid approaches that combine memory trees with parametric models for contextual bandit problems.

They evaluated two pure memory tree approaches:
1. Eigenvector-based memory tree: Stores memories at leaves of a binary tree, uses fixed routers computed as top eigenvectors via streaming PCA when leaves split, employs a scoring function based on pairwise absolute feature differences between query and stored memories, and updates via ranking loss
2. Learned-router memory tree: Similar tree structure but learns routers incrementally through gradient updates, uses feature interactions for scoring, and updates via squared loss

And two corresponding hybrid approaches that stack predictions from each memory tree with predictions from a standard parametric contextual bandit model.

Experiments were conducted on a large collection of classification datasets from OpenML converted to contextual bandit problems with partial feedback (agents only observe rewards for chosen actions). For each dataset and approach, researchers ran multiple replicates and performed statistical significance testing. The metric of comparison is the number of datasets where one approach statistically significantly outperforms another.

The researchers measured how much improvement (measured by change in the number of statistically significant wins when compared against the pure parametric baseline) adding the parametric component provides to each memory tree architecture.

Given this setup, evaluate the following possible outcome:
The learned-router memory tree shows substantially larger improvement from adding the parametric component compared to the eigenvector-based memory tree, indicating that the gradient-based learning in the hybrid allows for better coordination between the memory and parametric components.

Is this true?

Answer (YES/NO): NO